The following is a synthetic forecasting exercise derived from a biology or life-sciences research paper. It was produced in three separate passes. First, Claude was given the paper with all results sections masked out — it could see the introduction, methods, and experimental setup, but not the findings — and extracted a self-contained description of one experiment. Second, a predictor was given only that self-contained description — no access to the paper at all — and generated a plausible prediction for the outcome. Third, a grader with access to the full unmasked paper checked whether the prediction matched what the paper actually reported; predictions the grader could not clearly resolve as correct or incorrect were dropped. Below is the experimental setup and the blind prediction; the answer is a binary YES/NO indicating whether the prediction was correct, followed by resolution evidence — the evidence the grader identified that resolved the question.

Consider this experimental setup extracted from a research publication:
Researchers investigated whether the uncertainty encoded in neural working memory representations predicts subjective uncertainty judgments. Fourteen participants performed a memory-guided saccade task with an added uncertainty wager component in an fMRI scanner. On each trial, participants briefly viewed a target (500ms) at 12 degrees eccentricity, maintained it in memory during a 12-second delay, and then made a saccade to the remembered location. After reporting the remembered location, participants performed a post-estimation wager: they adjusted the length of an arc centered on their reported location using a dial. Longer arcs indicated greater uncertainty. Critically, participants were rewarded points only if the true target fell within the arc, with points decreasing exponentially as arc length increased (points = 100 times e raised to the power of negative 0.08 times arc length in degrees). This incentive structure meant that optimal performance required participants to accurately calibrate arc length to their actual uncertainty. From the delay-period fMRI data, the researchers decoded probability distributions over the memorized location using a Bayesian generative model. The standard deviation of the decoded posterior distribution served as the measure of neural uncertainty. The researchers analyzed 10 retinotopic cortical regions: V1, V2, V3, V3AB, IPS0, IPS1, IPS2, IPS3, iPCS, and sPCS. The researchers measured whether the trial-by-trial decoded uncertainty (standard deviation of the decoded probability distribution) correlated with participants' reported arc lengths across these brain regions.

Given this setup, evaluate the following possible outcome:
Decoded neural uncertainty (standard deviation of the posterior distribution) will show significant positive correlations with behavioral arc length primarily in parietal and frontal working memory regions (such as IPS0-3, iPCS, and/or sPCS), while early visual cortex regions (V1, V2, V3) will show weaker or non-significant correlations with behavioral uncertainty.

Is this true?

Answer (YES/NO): NO